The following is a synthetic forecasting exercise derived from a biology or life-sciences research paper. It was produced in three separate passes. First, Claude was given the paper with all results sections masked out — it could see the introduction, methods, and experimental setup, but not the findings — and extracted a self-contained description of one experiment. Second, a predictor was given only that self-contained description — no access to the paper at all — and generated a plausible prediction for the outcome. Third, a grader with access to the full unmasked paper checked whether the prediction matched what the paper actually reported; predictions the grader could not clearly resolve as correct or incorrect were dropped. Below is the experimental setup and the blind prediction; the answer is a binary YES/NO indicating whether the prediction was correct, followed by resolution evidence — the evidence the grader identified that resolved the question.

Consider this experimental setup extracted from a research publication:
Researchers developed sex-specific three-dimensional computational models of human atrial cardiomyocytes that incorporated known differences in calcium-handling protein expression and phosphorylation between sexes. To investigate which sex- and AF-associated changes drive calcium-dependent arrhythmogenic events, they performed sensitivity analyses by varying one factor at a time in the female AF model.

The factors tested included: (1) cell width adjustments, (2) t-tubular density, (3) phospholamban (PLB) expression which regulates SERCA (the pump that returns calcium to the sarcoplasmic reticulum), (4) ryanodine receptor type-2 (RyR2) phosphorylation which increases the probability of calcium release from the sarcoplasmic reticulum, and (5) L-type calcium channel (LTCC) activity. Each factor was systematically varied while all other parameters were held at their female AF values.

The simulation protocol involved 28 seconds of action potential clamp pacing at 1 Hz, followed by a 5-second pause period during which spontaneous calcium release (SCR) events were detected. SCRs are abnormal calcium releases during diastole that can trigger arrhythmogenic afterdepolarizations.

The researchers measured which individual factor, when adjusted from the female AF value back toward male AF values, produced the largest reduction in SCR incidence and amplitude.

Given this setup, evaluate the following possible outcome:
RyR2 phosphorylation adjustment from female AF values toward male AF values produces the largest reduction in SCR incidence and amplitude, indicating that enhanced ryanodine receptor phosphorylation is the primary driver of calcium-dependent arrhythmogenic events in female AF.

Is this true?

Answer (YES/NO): NO